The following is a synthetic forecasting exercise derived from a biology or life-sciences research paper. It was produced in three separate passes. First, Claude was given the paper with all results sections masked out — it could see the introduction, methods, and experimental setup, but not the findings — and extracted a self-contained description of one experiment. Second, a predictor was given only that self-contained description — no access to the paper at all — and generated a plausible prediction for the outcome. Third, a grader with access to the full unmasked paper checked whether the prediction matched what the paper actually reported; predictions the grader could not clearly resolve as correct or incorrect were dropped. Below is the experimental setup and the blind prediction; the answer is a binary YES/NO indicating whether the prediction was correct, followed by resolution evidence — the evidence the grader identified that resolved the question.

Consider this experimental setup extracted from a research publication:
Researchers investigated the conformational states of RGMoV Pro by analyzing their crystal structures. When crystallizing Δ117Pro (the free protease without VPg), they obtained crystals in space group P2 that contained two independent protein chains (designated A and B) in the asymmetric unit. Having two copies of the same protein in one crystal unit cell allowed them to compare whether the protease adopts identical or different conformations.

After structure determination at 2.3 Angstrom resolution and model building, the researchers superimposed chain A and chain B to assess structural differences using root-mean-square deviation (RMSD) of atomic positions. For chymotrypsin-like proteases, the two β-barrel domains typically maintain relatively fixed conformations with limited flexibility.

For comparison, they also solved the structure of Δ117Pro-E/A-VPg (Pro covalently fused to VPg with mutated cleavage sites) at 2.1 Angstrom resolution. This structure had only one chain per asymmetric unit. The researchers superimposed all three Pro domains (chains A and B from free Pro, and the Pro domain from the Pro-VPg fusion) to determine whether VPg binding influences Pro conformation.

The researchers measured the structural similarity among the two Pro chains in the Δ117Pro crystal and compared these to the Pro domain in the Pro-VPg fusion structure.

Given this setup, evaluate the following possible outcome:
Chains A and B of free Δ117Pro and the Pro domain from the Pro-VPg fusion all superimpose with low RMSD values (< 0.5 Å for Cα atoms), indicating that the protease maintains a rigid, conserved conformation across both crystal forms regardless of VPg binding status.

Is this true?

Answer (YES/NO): NO